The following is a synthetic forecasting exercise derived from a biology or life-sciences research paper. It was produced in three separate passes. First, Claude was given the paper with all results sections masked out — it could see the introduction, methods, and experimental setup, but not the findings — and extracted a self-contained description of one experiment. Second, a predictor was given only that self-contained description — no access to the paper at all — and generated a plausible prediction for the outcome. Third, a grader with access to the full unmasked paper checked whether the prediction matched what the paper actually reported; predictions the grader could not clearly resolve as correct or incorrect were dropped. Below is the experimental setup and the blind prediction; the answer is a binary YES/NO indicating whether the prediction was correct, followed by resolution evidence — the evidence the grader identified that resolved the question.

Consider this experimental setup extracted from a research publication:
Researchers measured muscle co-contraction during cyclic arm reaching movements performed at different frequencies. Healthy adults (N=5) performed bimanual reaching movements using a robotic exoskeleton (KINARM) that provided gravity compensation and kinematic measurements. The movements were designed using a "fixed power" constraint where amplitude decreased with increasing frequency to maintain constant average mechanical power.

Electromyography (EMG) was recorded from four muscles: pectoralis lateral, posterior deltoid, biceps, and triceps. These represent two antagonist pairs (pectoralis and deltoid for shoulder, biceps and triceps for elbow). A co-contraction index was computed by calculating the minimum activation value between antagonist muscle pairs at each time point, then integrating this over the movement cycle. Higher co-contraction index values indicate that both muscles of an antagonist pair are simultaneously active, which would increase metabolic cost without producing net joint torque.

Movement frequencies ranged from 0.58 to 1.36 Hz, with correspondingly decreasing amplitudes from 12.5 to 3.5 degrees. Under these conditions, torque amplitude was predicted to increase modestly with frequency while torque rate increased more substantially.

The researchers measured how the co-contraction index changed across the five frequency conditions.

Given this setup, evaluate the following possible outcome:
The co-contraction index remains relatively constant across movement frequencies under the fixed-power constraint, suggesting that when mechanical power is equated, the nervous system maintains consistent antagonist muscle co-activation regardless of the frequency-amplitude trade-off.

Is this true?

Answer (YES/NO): NO